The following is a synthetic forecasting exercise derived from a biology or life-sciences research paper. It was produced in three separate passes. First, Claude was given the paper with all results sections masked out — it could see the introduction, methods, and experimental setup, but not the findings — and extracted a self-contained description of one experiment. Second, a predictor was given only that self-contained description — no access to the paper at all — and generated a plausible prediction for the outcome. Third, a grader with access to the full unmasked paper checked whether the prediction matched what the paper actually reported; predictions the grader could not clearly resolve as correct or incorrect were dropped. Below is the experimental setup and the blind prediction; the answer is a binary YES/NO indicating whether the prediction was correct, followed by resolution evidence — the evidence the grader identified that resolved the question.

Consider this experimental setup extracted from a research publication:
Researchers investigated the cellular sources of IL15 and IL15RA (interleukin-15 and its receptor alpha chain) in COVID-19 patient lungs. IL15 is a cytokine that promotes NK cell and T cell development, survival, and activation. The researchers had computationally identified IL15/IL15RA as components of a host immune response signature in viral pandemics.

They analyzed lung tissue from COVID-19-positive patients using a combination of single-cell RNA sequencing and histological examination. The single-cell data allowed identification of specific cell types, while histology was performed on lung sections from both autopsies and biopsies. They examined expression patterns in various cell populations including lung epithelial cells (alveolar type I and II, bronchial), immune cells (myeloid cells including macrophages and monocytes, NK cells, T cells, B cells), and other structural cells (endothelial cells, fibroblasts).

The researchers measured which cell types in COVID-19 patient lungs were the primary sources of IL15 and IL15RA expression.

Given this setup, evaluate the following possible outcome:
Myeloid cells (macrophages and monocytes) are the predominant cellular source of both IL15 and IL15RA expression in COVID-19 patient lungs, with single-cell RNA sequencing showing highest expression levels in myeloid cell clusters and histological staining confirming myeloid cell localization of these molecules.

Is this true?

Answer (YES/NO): NO